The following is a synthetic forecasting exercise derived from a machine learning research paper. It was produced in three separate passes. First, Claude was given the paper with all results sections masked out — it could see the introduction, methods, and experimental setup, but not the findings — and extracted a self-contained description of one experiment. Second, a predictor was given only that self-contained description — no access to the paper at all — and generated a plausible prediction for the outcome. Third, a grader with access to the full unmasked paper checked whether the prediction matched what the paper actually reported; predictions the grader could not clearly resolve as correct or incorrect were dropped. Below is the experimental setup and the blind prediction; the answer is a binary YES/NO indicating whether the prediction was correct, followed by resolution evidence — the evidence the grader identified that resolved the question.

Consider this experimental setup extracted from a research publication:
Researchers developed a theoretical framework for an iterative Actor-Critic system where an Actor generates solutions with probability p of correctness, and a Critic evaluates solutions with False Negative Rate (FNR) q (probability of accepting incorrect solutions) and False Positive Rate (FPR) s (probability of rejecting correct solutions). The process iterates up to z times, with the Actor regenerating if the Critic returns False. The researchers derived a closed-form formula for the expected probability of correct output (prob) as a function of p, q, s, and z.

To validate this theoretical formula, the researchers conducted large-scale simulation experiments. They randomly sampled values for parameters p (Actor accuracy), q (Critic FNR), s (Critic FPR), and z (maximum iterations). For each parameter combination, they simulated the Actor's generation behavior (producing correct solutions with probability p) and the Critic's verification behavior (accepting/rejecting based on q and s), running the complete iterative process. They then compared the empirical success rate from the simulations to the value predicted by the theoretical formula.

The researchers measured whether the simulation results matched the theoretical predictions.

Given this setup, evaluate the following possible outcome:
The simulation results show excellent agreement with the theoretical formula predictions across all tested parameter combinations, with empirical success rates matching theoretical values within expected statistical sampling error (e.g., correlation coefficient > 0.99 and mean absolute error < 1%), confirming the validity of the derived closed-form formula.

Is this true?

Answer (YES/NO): YES